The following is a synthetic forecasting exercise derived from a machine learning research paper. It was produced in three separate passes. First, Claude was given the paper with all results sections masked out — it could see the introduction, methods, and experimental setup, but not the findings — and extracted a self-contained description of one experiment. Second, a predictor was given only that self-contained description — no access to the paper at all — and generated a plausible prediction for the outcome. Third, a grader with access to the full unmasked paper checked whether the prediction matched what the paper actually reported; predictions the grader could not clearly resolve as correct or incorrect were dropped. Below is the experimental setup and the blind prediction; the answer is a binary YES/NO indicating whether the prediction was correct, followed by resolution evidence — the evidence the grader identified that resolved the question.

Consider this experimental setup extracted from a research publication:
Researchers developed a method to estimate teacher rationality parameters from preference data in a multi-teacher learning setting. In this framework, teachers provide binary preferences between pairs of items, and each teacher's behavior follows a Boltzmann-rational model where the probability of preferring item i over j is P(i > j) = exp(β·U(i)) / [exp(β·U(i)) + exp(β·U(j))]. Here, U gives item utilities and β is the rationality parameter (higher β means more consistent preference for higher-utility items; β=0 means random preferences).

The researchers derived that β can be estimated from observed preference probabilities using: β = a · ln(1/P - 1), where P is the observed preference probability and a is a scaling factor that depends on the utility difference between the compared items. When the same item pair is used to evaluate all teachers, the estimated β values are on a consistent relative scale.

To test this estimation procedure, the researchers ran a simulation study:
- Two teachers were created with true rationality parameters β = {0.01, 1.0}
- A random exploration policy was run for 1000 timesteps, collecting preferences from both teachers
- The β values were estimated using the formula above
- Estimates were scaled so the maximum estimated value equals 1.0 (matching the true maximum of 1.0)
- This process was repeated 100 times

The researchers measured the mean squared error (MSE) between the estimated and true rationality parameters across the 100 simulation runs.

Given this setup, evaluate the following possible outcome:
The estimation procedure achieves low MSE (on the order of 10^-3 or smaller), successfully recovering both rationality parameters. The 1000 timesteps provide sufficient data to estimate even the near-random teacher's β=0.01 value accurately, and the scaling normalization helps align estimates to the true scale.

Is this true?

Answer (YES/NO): NO